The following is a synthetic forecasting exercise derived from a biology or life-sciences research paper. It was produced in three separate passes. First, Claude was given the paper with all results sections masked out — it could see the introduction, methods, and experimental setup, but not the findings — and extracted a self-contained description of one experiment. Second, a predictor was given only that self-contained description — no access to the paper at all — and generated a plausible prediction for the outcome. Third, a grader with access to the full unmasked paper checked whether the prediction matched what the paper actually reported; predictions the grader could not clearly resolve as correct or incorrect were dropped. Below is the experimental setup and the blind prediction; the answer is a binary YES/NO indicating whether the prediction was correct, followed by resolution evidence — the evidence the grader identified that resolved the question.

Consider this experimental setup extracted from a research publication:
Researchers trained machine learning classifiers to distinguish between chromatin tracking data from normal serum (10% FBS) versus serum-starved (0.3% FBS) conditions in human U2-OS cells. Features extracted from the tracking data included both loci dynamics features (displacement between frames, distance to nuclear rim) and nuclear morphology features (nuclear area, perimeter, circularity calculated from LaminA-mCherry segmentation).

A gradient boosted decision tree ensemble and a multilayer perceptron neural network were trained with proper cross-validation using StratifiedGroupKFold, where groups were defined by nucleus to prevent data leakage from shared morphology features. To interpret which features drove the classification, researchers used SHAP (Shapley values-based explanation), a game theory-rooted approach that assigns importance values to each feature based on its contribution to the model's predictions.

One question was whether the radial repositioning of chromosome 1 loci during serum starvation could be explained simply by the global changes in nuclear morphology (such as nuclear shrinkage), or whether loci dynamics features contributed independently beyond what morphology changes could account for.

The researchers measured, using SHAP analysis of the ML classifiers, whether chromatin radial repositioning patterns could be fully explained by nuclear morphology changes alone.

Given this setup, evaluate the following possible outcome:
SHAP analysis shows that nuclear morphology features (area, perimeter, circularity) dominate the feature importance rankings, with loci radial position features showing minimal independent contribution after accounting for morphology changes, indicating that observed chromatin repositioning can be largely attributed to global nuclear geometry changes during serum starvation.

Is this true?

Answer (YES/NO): NO